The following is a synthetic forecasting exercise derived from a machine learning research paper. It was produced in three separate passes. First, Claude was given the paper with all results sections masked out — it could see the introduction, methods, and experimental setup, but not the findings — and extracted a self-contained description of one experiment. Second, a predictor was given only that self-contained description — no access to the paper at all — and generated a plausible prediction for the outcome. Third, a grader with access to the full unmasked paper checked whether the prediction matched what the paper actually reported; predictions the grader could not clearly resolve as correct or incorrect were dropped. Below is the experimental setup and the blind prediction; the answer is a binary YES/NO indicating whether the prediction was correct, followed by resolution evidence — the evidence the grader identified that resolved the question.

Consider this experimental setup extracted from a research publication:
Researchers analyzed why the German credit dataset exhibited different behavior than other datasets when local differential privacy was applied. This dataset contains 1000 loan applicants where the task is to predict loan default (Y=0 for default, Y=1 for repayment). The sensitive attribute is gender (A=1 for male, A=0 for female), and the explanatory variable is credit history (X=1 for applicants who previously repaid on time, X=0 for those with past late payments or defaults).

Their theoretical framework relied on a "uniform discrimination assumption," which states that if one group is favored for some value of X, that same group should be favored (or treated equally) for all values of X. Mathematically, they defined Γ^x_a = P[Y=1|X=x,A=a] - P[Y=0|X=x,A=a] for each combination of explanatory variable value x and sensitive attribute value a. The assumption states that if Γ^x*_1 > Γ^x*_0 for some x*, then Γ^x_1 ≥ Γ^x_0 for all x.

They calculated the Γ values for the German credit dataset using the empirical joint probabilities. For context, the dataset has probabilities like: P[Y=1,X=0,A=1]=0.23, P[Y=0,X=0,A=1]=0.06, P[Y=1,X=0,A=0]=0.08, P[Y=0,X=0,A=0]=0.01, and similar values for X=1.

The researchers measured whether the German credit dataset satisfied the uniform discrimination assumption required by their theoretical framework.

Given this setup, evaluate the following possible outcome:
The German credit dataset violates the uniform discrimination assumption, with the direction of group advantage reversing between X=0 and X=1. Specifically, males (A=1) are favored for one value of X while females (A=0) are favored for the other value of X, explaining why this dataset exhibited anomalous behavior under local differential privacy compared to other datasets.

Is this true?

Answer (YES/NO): YES